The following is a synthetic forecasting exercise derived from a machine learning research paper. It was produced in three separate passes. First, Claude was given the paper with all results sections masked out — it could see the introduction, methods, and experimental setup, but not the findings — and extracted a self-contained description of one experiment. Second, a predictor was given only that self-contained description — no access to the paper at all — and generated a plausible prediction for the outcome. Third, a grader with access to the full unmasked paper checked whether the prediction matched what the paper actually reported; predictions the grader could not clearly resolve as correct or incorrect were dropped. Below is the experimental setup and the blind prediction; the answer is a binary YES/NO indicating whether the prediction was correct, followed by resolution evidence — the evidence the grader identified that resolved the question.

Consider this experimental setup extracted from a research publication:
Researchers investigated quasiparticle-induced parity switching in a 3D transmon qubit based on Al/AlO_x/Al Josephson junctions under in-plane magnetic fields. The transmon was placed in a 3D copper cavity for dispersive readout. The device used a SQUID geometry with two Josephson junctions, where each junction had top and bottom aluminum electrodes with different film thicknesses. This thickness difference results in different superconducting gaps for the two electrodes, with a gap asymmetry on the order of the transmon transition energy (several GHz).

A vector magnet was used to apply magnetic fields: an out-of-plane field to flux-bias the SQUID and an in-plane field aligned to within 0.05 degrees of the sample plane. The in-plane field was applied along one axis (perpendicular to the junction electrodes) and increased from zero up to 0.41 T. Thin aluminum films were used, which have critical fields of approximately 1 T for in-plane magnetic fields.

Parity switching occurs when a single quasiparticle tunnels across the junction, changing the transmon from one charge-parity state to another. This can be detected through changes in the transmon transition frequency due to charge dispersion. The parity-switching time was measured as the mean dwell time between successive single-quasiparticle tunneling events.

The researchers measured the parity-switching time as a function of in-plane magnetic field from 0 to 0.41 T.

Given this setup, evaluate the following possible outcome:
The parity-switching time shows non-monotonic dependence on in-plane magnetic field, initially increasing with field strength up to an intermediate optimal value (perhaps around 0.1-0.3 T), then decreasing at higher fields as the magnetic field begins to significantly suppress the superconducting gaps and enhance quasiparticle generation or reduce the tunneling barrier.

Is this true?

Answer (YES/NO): YES